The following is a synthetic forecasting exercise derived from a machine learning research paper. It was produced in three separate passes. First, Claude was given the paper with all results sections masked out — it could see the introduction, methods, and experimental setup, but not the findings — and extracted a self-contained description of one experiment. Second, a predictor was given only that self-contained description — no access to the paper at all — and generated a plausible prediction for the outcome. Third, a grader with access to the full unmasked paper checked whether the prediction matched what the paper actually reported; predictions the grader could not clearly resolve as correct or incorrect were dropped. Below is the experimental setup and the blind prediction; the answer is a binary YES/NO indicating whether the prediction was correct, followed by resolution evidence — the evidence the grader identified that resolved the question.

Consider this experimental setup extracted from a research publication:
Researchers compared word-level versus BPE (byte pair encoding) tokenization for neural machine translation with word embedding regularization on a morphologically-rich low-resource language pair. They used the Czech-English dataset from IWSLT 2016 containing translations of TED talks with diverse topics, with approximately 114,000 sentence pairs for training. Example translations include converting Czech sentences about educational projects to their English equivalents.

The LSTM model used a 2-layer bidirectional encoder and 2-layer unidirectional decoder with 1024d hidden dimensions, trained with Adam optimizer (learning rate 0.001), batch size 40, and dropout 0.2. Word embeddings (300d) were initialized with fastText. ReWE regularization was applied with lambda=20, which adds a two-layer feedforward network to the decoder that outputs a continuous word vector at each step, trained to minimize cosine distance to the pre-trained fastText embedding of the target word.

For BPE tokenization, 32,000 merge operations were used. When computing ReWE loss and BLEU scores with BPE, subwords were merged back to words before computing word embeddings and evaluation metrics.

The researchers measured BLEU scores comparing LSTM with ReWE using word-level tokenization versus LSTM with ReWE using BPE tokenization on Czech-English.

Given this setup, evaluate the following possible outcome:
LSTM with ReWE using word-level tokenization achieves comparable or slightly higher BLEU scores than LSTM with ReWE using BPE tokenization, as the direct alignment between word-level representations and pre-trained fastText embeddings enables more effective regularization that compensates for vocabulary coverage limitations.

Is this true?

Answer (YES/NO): NO